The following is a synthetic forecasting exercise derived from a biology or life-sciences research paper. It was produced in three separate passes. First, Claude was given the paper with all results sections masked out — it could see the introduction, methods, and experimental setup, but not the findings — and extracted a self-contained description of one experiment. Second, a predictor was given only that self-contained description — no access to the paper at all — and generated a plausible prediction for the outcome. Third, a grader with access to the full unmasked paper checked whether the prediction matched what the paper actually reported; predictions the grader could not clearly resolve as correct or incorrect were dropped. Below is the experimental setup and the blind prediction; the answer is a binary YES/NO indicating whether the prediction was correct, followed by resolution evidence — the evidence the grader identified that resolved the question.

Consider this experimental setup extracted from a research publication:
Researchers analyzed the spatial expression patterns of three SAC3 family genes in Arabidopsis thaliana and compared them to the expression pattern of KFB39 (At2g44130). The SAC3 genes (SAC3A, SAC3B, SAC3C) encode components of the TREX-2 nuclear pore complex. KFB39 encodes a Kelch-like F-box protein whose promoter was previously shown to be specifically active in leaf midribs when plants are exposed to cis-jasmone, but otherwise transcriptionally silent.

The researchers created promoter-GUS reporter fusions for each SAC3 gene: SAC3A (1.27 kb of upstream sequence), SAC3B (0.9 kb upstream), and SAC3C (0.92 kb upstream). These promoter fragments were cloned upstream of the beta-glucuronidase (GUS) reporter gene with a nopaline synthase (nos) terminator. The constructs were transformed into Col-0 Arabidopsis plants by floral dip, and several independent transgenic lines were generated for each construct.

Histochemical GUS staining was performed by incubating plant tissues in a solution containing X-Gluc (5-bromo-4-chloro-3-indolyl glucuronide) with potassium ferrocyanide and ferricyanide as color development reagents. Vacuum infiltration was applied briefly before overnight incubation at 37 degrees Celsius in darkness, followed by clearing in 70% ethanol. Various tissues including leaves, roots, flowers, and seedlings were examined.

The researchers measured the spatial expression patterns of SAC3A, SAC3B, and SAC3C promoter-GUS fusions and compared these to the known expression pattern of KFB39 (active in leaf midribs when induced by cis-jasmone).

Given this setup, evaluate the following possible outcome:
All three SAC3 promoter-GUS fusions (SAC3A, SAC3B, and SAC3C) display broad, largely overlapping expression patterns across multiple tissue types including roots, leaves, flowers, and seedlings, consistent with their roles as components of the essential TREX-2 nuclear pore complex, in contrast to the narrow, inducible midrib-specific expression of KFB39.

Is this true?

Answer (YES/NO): NO